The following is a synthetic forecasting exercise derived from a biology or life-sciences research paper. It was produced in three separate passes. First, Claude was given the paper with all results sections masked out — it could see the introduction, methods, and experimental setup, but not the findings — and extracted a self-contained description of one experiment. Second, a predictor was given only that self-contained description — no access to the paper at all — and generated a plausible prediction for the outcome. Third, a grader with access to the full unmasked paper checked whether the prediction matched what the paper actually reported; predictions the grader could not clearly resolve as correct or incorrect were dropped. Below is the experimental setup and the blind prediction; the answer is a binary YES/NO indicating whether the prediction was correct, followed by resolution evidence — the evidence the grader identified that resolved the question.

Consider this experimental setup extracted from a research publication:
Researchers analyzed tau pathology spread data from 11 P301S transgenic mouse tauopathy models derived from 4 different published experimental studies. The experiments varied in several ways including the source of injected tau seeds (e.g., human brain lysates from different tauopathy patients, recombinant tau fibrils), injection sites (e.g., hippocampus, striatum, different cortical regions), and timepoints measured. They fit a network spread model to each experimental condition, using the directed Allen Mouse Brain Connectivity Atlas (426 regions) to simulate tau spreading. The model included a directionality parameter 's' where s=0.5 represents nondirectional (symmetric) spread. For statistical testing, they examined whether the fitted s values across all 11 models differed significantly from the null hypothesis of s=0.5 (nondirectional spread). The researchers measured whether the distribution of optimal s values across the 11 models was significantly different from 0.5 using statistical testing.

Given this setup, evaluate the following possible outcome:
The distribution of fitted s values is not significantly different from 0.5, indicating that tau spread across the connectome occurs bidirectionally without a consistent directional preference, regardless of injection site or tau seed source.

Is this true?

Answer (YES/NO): NO